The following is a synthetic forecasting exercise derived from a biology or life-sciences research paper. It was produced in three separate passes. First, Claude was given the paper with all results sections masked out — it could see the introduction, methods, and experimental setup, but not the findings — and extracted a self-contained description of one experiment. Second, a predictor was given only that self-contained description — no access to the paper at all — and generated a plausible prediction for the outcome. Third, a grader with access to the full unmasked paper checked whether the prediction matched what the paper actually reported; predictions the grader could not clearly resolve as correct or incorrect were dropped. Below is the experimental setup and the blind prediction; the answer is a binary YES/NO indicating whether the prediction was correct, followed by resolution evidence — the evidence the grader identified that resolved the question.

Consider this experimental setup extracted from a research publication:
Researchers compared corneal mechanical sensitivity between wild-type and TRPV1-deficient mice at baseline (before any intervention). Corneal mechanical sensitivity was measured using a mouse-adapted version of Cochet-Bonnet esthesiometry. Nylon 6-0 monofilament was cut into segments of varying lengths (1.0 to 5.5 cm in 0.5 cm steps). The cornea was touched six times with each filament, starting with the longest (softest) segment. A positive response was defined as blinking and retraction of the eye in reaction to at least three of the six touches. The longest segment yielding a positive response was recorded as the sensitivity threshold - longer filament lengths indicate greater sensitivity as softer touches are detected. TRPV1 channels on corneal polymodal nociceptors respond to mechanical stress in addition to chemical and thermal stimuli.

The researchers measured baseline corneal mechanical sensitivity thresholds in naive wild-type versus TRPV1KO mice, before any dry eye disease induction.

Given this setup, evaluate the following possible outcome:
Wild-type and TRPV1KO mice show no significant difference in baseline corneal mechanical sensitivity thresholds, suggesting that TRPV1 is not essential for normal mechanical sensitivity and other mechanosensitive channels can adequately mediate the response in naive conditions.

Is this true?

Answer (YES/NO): NO